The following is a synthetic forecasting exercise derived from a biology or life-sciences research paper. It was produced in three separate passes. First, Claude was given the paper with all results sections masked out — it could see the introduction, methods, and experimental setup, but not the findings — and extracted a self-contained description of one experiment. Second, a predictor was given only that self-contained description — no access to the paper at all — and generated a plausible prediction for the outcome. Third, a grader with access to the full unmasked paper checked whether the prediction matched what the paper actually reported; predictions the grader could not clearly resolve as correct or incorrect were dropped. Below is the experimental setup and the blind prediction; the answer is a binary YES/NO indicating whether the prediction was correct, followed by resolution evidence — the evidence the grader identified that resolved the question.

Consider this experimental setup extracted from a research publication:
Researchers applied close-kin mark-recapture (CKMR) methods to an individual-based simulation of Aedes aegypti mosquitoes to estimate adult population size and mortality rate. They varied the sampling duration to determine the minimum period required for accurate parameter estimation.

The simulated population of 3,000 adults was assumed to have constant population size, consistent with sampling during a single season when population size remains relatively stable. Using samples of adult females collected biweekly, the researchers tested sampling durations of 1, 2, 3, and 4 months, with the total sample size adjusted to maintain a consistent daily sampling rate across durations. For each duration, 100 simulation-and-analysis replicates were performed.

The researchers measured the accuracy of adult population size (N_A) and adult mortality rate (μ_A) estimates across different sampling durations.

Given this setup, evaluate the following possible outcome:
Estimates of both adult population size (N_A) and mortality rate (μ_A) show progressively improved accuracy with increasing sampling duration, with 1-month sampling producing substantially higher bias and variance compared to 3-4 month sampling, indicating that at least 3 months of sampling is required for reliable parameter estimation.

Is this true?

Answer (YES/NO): YES